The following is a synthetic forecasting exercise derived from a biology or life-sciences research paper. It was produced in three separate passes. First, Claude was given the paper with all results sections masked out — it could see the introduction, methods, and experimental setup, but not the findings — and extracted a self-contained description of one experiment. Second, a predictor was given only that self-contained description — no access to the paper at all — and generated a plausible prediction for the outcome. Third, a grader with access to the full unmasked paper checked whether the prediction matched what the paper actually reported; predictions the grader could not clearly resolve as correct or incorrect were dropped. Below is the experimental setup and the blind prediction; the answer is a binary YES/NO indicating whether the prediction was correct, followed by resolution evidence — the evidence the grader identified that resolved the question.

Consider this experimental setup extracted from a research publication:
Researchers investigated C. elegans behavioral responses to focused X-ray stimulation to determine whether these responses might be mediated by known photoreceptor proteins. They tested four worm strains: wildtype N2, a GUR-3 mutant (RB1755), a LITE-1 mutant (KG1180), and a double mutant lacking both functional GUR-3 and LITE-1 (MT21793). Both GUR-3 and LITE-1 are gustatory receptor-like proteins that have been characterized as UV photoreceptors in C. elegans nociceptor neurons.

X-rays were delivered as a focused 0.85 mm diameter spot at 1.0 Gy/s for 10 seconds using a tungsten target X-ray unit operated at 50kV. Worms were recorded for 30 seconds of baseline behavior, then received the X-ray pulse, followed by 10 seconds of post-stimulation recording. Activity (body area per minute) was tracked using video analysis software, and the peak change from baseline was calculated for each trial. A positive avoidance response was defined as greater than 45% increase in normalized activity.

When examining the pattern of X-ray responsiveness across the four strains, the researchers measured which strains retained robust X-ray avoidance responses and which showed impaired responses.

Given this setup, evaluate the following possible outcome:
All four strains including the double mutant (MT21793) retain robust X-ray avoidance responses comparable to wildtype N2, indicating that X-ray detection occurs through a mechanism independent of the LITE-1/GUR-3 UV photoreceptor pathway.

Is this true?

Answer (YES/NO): NO